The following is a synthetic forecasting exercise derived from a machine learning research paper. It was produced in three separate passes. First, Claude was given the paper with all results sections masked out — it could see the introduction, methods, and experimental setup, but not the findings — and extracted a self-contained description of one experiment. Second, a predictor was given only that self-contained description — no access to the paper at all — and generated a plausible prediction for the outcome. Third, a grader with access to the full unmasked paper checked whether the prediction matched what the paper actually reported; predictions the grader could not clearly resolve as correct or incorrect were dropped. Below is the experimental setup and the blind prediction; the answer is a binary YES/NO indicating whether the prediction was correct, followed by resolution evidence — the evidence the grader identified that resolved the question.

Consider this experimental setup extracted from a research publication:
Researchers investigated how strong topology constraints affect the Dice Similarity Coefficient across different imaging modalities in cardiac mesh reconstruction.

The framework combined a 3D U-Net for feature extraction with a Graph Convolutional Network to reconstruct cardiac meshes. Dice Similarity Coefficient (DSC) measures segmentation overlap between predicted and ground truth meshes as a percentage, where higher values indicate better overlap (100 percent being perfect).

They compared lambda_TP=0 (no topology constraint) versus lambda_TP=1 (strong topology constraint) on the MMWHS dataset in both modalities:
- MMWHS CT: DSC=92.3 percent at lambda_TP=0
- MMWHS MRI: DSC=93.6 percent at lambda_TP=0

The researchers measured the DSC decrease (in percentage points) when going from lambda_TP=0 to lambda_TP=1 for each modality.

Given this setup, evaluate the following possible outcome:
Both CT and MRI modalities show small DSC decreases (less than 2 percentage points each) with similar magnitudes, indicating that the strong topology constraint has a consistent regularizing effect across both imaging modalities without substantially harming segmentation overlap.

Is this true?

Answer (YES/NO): NO